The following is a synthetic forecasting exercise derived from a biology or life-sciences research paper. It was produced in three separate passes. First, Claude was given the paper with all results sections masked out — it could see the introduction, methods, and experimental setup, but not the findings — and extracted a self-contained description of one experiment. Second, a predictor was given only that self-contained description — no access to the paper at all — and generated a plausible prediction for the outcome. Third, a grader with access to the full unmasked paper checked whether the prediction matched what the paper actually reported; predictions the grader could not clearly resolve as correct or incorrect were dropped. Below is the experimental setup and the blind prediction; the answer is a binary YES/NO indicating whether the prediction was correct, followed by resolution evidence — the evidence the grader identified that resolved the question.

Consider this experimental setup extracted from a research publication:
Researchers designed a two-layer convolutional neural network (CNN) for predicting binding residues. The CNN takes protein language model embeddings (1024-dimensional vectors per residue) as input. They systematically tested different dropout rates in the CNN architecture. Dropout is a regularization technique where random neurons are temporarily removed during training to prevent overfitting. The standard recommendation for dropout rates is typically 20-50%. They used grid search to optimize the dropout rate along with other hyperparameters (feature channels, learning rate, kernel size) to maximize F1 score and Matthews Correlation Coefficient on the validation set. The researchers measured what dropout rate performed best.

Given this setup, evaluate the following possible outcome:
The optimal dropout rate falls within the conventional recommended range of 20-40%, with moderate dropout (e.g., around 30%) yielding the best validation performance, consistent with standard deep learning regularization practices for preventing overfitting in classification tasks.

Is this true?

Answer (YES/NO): NO